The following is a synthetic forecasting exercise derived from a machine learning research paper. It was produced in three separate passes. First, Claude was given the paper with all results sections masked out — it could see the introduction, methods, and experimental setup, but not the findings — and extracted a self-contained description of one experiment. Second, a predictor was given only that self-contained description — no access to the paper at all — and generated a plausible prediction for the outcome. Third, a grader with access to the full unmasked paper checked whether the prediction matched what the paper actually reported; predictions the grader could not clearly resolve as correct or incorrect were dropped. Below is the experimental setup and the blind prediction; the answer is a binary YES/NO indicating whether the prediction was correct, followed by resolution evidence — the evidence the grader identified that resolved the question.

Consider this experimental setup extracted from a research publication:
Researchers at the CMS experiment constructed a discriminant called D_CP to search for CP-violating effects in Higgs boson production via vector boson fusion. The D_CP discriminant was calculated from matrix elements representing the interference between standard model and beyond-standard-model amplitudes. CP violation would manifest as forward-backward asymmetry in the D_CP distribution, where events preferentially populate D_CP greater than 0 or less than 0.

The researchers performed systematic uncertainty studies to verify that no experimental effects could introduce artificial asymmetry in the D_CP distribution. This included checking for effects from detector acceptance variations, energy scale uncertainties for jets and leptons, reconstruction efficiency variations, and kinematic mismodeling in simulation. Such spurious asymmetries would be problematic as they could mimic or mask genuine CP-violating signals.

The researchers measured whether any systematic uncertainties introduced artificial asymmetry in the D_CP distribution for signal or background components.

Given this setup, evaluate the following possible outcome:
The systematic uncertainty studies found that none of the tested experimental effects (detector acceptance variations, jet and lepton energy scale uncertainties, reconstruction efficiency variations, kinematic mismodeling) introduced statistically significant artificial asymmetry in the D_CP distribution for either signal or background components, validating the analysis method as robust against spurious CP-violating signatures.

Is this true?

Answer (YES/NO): YES